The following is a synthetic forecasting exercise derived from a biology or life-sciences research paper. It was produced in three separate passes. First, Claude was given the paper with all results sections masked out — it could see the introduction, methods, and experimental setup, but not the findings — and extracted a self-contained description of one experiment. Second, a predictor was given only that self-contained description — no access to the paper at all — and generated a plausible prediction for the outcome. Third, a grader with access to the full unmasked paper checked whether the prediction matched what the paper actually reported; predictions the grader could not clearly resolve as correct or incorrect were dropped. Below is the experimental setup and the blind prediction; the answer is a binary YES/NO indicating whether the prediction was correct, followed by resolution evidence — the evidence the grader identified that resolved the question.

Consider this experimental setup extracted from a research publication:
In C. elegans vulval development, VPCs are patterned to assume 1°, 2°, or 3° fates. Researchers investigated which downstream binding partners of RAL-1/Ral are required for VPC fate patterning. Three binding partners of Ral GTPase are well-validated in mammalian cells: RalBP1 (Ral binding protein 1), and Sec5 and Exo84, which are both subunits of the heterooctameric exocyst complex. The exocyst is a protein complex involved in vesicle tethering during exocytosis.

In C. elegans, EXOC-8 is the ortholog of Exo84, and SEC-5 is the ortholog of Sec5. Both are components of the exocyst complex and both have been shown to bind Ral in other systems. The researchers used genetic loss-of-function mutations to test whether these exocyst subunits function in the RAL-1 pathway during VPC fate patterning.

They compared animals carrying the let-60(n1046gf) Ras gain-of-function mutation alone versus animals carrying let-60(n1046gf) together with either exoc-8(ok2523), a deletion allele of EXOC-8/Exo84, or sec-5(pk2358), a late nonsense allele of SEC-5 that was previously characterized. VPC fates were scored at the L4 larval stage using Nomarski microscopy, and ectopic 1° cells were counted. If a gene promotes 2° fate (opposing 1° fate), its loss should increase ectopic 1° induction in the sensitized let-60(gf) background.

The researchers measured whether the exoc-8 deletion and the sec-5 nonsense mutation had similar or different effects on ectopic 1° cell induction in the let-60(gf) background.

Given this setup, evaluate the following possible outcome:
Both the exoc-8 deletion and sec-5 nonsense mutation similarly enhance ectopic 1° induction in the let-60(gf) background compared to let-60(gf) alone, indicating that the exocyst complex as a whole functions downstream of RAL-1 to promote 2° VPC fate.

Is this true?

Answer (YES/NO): NO